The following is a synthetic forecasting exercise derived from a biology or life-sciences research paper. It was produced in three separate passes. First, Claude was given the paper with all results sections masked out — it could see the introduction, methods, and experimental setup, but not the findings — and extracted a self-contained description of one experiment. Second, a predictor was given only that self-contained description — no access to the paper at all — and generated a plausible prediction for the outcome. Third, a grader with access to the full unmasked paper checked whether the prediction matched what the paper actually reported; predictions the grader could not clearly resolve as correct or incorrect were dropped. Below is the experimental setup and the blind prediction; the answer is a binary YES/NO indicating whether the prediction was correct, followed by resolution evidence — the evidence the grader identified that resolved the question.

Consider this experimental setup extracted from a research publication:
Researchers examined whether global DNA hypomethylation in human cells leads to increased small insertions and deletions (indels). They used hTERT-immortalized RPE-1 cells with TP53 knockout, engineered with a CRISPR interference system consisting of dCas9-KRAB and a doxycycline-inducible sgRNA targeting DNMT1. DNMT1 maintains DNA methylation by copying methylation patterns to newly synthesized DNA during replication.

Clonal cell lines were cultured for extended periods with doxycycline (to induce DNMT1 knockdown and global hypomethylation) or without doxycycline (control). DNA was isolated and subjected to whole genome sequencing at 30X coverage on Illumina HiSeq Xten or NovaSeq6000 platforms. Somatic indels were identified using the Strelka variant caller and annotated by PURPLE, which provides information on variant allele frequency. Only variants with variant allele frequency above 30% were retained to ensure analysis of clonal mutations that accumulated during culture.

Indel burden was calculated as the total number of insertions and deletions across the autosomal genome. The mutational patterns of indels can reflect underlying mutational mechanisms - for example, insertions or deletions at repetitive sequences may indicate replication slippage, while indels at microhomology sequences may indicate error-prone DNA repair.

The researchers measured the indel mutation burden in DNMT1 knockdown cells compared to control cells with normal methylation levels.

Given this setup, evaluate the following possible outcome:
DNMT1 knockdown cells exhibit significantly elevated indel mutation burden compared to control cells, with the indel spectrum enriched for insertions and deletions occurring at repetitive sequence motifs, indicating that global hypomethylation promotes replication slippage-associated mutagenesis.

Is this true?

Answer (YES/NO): NO